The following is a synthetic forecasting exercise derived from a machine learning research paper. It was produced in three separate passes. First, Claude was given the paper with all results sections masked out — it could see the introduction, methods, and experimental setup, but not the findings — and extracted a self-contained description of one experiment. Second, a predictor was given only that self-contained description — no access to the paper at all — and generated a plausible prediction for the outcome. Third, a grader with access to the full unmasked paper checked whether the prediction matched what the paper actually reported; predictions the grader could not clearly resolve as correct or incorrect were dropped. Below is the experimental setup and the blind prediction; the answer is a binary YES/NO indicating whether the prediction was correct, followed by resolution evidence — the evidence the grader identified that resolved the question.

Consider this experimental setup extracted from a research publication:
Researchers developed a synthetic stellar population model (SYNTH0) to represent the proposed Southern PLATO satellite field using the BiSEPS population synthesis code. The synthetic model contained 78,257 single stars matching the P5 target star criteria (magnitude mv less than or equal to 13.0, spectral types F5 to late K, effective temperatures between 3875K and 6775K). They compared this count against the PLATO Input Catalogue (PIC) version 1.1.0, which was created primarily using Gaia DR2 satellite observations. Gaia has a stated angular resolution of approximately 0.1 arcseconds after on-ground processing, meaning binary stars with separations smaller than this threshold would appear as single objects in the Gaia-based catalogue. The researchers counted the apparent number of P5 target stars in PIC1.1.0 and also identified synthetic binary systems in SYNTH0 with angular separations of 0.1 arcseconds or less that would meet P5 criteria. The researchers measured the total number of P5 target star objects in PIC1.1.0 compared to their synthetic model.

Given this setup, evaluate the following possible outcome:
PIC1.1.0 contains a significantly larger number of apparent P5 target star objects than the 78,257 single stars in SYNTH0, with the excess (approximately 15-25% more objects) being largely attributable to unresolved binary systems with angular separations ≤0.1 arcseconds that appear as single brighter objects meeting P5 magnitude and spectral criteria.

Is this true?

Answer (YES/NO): NO